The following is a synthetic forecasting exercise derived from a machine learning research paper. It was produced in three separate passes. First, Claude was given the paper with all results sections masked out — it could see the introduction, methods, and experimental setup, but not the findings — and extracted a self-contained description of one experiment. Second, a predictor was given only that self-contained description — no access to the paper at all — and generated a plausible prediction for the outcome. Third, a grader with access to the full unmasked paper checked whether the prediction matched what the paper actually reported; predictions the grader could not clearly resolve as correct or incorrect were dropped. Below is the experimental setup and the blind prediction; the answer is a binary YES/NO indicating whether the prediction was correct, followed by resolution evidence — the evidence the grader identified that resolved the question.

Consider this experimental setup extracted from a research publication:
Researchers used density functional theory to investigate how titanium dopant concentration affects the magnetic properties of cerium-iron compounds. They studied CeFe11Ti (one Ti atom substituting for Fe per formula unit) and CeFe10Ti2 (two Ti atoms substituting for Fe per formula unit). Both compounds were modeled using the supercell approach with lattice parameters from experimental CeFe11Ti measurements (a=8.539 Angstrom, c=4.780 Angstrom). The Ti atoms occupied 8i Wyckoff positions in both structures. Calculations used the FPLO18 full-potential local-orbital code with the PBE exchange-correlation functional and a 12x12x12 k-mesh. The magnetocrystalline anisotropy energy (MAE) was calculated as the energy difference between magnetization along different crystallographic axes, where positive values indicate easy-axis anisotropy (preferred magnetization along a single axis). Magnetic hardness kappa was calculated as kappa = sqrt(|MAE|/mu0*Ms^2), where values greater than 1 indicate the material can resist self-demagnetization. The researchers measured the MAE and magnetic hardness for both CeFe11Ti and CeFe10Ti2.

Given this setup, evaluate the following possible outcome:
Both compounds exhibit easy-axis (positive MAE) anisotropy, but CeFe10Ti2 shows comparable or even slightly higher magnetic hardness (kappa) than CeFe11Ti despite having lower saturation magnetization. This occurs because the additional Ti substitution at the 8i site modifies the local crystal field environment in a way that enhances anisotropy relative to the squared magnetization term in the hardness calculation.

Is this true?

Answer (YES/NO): YES